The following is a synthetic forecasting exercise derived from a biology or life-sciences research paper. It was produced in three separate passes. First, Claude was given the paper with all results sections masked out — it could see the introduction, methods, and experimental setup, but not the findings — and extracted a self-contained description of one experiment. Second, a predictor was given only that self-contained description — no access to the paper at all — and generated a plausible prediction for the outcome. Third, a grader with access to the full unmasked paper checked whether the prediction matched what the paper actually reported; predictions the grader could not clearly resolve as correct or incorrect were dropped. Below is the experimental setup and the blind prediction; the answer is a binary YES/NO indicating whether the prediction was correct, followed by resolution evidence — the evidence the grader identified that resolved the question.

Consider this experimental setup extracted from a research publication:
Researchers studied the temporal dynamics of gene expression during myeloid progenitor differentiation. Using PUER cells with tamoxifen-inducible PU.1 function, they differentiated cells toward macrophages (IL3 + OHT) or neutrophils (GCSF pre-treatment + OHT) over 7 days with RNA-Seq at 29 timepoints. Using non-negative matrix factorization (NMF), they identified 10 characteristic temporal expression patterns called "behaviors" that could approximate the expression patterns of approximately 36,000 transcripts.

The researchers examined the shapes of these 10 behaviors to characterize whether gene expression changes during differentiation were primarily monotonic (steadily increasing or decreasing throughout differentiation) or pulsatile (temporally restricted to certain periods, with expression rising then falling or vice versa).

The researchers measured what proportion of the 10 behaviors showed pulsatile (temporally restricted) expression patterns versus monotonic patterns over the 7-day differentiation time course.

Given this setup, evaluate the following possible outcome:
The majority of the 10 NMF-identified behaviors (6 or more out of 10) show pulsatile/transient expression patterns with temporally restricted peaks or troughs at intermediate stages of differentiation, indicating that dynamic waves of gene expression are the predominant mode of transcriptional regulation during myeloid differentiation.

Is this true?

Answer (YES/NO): YES